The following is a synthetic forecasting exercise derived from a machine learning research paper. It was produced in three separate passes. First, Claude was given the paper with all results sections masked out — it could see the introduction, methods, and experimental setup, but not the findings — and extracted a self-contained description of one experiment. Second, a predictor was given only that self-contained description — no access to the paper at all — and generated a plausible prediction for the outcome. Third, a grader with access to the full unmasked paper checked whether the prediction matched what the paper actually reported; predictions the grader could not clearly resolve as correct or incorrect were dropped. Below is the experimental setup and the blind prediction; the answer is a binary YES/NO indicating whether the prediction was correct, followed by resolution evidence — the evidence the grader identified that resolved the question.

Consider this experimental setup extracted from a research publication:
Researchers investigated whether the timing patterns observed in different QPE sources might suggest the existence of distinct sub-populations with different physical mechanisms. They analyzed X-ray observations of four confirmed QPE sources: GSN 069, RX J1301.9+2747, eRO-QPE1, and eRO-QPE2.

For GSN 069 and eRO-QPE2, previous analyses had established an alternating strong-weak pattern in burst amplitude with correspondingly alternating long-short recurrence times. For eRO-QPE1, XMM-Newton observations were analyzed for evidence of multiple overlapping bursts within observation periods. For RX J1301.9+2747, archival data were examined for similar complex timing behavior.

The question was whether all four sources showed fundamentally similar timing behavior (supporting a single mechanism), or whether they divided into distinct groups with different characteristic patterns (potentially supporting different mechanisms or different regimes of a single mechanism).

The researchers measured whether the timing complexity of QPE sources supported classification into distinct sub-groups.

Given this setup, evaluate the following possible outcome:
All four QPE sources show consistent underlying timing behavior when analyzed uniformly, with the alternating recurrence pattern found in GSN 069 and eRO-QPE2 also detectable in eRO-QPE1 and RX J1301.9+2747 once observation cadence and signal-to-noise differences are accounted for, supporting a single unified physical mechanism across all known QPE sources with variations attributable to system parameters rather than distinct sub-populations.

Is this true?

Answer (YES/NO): NO